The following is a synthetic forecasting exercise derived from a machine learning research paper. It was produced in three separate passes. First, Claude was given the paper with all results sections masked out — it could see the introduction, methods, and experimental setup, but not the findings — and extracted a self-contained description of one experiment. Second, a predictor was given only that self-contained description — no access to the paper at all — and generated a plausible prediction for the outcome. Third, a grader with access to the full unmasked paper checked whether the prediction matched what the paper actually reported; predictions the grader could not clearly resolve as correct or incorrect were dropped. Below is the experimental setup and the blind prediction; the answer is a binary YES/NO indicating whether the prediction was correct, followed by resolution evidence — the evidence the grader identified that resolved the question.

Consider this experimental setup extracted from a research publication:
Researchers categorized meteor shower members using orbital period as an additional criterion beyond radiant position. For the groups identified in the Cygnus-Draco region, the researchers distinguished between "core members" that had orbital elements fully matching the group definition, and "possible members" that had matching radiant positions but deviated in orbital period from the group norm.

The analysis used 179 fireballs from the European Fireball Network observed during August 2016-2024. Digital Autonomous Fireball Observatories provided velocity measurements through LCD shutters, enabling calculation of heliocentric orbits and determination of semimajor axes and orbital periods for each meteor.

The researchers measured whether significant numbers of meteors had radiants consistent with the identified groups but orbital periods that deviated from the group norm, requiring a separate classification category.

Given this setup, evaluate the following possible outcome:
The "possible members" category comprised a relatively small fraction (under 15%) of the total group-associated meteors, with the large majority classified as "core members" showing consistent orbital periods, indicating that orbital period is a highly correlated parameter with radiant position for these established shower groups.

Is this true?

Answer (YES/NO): YES